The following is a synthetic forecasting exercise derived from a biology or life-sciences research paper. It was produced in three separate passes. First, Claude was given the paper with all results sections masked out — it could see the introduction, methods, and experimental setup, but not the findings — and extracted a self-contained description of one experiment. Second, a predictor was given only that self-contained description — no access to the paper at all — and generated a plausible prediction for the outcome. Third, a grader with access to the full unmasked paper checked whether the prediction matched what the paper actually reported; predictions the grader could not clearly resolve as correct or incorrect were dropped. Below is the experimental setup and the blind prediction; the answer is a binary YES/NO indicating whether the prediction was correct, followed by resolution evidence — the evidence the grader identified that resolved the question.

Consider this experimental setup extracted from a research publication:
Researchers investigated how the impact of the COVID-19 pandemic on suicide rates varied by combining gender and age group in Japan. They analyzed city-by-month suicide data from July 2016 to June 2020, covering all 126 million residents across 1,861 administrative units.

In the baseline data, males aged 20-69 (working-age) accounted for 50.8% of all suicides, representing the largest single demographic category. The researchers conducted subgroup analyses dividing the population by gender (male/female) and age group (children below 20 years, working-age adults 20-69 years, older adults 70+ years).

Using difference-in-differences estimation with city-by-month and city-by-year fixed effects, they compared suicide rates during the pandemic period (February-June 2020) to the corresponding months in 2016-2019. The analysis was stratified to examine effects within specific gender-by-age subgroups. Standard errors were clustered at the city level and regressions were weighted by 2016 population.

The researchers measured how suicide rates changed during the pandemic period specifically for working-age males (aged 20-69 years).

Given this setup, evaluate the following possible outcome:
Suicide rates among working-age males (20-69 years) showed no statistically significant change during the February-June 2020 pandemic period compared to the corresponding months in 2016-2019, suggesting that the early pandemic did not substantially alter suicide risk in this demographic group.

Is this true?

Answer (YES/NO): NO